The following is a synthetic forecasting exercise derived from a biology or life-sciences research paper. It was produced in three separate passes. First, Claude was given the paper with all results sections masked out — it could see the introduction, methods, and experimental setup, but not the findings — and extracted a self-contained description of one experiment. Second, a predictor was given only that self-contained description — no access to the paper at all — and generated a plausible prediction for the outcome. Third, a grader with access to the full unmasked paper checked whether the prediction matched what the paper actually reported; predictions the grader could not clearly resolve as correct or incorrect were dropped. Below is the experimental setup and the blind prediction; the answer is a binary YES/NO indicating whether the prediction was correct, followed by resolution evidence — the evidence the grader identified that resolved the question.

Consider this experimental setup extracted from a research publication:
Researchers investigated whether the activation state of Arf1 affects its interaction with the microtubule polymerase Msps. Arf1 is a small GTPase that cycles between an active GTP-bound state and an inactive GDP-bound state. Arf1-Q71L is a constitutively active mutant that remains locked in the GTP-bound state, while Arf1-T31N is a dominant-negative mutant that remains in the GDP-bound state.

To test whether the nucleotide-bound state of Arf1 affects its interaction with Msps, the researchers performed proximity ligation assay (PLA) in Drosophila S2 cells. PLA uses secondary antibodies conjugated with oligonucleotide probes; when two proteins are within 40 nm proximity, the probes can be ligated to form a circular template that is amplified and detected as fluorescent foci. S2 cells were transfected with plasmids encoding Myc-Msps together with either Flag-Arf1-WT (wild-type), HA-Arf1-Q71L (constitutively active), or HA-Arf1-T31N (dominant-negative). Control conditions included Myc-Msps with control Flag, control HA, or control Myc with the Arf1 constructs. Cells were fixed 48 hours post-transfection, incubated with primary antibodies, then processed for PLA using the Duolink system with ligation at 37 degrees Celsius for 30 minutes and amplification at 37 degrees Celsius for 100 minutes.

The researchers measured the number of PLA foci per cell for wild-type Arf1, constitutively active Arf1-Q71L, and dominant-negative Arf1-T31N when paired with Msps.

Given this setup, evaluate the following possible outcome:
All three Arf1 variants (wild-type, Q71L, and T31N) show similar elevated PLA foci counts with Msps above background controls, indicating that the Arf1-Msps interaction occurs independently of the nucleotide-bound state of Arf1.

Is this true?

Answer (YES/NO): YES